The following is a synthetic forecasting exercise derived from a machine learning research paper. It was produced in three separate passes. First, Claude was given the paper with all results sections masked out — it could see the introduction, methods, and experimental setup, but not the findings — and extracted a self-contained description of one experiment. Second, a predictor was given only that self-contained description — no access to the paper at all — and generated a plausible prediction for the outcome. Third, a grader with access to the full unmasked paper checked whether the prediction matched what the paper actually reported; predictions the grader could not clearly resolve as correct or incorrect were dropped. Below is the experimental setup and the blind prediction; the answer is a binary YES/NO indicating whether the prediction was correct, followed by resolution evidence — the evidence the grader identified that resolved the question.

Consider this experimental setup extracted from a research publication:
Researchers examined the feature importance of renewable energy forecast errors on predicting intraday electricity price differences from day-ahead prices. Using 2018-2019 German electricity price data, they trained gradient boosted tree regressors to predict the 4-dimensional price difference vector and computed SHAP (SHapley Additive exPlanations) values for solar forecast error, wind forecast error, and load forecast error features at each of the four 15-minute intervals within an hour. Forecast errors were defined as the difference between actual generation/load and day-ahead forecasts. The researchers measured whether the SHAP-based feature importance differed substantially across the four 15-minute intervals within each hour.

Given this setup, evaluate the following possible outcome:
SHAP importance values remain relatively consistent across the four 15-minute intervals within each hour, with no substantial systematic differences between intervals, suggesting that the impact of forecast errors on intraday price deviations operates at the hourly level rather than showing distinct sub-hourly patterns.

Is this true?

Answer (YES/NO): NO